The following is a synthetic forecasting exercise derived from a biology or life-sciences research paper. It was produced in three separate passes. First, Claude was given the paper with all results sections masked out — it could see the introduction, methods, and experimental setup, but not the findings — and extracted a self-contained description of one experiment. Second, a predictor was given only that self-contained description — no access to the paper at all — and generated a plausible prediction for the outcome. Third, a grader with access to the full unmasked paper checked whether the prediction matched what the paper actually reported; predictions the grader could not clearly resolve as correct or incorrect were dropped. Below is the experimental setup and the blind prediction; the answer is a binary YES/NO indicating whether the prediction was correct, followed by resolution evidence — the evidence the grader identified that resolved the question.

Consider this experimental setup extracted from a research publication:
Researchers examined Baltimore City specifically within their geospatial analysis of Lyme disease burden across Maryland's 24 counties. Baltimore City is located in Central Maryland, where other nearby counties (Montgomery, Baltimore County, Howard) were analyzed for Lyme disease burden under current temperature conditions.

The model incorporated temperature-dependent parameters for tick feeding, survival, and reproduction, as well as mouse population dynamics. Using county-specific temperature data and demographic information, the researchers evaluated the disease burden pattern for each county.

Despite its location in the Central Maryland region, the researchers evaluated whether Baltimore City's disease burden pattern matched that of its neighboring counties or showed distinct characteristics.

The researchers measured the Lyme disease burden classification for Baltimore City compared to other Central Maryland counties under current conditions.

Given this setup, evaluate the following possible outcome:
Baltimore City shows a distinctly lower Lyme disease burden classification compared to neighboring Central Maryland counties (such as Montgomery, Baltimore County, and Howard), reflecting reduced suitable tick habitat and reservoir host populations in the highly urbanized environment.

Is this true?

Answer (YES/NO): YES